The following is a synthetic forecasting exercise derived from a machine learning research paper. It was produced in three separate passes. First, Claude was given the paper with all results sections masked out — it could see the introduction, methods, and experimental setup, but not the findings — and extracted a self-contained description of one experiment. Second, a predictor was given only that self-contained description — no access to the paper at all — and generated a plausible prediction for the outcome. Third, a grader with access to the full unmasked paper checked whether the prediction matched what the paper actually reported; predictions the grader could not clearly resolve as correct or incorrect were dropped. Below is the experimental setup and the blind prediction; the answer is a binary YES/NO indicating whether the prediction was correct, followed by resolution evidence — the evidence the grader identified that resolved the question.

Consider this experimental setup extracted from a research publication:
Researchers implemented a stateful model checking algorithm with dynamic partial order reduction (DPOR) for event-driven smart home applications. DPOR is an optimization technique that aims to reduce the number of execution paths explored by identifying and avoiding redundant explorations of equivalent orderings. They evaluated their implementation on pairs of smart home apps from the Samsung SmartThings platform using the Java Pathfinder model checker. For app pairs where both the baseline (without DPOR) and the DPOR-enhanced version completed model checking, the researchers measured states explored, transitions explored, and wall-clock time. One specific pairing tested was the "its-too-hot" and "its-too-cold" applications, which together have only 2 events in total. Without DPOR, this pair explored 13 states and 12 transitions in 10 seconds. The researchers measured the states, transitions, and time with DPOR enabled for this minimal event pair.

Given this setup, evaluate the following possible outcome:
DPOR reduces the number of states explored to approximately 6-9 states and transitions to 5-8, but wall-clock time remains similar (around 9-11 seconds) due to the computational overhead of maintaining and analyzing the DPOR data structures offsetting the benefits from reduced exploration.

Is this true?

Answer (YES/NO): NO